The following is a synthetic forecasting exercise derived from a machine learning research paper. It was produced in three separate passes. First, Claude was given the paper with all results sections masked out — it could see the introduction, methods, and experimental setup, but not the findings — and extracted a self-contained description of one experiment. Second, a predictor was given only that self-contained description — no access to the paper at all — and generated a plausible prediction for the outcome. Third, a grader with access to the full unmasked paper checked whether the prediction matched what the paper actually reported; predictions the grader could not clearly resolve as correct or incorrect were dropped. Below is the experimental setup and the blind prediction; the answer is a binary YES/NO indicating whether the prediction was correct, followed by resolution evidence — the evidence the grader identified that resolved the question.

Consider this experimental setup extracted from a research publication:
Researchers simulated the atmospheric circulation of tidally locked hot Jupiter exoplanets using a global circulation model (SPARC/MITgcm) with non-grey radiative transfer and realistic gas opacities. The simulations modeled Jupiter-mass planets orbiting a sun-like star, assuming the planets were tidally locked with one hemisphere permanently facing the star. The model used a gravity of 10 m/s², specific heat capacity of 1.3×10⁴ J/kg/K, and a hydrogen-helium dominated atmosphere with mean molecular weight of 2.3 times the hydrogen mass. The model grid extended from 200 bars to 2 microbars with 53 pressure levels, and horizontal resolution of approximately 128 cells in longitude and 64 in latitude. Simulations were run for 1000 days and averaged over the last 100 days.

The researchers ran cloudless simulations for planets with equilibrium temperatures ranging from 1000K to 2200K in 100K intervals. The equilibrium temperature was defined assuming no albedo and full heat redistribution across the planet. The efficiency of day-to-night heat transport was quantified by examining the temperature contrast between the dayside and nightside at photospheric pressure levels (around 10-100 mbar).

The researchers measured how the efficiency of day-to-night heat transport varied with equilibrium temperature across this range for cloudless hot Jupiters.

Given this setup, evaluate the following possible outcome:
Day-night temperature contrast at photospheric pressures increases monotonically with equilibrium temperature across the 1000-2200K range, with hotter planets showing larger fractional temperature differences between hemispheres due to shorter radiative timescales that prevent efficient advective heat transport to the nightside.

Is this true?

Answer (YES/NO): NO